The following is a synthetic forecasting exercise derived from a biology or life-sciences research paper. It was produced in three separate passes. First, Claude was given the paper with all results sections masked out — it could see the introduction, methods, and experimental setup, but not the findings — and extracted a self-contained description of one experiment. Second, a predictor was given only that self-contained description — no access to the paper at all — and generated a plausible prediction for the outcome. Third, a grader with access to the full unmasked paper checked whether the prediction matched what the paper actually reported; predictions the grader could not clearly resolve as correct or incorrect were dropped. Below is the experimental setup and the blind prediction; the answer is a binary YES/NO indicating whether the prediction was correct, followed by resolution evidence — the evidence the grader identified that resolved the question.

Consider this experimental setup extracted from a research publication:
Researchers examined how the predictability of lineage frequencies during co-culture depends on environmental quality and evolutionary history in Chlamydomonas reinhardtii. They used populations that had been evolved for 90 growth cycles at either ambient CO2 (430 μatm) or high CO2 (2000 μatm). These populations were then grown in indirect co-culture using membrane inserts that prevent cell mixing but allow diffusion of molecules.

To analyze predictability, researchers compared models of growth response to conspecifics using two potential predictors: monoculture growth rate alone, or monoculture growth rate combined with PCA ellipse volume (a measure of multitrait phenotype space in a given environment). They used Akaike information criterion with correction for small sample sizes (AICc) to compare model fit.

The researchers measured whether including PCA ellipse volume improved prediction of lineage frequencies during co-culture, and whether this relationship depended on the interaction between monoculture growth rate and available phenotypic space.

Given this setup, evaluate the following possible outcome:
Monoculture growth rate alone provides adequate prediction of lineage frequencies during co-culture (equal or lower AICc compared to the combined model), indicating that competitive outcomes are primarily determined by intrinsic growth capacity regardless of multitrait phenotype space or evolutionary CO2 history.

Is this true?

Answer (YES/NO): NO